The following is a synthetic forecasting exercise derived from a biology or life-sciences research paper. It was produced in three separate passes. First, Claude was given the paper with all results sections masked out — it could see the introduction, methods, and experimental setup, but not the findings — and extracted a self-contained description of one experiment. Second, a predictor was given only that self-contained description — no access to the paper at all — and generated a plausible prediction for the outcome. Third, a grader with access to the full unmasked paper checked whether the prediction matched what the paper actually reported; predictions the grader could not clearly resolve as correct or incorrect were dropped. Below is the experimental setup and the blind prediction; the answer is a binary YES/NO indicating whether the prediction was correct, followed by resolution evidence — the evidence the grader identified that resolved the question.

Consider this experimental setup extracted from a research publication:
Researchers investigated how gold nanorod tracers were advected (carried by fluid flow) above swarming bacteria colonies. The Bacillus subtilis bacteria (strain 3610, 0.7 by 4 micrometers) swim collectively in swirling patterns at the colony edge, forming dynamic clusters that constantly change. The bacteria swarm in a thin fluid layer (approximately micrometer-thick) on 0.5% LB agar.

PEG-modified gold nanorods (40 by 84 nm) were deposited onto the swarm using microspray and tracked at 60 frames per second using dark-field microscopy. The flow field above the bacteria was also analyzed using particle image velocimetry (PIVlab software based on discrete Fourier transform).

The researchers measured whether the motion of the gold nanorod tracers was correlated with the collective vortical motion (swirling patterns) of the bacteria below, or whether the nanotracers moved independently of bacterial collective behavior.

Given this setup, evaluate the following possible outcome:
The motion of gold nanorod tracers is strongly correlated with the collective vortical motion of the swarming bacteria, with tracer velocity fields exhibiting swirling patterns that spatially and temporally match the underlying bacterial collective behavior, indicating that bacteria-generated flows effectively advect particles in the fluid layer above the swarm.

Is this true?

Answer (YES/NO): NO